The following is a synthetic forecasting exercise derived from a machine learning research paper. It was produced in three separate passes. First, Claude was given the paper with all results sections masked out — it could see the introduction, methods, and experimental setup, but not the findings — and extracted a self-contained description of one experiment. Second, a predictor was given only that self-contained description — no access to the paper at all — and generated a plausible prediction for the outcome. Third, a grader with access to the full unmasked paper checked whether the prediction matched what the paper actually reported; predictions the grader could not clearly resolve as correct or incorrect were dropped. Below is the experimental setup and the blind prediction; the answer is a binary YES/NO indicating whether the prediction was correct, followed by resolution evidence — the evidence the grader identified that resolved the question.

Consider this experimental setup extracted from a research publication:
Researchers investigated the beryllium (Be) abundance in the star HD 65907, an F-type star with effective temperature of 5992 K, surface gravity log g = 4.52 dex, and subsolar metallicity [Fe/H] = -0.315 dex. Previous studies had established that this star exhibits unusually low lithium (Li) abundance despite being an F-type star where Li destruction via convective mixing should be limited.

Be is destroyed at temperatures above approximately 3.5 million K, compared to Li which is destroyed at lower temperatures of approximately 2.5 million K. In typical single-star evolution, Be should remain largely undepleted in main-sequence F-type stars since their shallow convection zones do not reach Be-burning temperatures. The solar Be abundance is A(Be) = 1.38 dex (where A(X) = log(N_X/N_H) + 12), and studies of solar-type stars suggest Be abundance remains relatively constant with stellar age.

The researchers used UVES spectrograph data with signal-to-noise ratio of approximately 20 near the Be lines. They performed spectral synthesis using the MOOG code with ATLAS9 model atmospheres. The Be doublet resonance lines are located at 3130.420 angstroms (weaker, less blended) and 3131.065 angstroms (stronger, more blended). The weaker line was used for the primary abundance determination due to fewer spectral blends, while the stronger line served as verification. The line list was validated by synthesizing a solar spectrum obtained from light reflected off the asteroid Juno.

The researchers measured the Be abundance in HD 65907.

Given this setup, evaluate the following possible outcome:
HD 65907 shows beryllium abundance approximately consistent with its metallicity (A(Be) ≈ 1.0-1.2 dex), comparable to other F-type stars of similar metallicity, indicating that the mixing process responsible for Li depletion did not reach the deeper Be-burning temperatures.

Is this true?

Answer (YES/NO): NO